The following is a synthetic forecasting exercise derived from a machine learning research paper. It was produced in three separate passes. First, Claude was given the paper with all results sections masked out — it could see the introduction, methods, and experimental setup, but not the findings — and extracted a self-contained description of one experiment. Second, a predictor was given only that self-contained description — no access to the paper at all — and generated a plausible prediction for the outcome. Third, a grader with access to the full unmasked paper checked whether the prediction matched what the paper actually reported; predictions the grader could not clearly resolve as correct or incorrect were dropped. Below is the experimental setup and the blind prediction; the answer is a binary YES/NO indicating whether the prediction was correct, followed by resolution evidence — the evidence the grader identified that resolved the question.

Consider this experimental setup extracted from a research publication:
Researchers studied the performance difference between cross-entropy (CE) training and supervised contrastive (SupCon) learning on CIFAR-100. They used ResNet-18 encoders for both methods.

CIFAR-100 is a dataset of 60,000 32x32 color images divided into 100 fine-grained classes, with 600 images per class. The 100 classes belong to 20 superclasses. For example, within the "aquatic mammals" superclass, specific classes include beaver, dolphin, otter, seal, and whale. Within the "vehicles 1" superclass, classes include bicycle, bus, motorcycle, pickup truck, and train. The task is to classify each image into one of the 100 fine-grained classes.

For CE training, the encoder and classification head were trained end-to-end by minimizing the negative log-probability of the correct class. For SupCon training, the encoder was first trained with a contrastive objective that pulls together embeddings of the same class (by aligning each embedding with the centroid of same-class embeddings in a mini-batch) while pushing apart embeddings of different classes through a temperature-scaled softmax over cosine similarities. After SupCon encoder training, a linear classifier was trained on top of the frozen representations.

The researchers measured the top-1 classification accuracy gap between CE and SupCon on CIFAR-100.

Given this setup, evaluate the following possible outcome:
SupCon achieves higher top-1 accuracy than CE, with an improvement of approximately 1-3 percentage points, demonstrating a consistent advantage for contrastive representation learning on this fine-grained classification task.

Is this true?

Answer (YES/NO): NO